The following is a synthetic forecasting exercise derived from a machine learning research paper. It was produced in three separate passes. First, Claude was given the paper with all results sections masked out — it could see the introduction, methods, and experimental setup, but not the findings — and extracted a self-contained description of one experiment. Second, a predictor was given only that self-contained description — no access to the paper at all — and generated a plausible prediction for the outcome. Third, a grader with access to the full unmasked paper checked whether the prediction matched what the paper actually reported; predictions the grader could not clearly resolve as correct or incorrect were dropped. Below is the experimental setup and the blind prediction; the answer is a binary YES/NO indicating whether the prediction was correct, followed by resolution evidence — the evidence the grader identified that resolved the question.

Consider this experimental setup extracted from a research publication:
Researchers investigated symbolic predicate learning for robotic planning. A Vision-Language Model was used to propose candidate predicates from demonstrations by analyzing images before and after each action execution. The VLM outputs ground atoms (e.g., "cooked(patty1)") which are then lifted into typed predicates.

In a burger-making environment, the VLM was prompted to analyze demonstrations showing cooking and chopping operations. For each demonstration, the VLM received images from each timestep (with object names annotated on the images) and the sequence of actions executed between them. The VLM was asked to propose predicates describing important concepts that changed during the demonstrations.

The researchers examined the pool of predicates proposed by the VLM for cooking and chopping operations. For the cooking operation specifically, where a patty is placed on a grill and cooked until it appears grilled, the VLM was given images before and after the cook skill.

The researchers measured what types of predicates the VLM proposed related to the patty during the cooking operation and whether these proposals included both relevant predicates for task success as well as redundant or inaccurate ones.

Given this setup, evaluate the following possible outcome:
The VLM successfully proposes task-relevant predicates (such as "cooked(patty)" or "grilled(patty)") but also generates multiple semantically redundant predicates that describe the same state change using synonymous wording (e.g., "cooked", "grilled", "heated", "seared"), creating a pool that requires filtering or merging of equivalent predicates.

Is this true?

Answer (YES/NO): YES